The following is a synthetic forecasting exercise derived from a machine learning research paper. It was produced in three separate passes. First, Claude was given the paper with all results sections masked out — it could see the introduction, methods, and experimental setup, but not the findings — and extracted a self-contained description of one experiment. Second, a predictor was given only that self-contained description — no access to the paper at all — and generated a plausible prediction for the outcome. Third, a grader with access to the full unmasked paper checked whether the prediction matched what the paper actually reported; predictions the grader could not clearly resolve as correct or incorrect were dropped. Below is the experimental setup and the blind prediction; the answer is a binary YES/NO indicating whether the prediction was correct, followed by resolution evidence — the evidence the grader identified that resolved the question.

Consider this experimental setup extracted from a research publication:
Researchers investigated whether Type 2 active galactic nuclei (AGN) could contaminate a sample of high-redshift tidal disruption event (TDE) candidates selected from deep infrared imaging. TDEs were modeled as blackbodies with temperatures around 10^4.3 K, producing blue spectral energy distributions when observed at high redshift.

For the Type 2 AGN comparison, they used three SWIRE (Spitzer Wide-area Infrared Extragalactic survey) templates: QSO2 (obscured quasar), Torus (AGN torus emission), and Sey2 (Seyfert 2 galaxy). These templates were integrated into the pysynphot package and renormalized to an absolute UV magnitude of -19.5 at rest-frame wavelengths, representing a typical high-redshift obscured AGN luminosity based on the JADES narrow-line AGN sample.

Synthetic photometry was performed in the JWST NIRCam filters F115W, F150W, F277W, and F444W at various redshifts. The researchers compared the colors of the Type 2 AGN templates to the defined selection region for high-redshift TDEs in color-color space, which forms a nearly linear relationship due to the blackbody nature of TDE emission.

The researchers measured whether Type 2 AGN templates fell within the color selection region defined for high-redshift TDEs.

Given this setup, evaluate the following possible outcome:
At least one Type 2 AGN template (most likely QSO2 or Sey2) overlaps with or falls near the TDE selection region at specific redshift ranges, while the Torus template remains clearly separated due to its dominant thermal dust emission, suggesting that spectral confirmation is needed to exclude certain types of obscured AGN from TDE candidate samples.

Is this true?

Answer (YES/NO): NO